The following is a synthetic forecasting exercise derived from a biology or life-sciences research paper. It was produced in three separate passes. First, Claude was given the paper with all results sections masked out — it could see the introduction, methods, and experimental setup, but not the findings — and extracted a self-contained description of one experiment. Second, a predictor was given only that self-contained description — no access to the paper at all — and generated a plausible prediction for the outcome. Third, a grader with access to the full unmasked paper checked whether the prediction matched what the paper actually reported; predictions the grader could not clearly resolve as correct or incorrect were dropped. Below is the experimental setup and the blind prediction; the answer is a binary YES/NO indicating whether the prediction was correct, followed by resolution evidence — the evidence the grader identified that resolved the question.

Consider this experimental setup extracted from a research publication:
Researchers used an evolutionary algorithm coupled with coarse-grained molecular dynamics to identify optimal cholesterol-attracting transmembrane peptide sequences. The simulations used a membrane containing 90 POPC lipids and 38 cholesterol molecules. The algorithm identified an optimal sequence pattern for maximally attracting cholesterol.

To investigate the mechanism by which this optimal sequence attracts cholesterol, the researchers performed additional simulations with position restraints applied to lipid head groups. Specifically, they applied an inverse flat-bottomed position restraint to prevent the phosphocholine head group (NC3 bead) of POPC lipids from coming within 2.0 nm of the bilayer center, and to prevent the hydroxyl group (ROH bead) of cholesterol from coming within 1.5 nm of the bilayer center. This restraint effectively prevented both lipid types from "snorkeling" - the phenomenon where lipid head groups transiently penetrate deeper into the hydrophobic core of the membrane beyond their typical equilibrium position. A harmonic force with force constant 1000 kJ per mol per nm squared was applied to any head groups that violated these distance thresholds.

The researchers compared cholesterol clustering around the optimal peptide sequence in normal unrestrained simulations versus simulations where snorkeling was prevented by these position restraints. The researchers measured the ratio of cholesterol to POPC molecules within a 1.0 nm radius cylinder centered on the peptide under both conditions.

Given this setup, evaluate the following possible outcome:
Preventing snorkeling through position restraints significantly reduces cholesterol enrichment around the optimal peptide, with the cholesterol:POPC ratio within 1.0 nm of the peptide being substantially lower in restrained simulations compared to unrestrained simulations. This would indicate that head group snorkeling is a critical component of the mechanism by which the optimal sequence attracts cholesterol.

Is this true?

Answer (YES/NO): YES